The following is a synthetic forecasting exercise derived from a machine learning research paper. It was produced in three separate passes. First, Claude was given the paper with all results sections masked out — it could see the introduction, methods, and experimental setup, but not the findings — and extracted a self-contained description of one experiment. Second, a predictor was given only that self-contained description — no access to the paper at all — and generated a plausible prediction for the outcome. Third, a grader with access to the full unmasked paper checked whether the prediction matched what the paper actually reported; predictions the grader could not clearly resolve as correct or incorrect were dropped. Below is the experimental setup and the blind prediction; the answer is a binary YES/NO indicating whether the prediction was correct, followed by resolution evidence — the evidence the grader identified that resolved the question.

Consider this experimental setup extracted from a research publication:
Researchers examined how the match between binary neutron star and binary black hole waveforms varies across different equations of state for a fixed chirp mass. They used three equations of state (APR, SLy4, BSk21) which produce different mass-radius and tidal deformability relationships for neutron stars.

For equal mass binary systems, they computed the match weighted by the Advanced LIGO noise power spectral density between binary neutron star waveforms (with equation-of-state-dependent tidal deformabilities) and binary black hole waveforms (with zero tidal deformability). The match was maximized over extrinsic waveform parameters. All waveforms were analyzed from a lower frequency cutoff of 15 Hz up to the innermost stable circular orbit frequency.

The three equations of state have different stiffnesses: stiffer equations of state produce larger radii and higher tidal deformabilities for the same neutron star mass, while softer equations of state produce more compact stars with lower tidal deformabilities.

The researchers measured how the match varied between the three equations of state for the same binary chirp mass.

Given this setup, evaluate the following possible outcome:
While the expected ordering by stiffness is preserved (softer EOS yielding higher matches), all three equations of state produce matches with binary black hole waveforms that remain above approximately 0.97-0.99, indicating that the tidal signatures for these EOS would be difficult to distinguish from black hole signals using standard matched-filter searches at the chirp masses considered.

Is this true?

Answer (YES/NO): NO